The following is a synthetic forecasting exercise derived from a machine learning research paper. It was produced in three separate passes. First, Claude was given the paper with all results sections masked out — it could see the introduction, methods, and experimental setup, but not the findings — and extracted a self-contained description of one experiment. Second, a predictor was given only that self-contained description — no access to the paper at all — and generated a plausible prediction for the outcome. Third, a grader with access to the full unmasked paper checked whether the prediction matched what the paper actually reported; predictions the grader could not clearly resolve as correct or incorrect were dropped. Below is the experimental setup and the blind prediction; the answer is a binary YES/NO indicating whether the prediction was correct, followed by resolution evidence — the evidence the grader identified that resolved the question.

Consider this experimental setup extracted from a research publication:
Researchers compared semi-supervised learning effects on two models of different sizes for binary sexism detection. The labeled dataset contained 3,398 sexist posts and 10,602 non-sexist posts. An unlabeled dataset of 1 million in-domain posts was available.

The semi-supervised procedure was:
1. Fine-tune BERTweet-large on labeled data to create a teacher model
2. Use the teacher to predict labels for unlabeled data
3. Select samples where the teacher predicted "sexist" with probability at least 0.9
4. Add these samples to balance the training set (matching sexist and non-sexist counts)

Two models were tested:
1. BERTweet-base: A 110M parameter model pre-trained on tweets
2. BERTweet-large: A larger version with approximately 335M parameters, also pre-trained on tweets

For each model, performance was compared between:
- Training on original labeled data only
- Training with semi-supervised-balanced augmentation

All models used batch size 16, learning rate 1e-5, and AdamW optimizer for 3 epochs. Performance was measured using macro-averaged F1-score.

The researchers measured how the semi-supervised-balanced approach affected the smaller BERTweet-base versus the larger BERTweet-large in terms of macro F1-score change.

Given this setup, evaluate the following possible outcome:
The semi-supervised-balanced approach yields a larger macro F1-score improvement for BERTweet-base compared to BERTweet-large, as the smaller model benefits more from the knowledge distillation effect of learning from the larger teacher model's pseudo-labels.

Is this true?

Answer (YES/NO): YES